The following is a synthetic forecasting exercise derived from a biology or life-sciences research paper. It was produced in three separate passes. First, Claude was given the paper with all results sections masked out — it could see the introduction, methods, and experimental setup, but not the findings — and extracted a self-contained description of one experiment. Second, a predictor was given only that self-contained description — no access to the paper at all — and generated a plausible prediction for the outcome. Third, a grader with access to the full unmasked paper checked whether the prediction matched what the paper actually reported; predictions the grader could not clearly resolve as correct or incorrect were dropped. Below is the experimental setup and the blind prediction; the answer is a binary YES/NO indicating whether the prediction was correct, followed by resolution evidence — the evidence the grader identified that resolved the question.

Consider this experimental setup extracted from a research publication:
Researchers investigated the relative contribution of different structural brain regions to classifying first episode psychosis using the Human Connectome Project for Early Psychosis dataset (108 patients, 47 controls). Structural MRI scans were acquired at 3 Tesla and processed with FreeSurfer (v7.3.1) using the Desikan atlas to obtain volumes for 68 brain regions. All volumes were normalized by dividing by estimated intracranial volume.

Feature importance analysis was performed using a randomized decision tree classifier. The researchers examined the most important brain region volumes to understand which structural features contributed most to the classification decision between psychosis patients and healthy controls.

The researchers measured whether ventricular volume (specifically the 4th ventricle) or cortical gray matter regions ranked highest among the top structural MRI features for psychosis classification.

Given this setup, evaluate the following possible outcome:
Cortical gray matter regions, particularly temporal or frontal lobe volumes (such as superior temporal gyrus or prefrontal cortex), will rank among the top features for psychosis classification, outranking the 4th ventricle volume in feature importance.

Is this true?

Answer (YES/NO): NO